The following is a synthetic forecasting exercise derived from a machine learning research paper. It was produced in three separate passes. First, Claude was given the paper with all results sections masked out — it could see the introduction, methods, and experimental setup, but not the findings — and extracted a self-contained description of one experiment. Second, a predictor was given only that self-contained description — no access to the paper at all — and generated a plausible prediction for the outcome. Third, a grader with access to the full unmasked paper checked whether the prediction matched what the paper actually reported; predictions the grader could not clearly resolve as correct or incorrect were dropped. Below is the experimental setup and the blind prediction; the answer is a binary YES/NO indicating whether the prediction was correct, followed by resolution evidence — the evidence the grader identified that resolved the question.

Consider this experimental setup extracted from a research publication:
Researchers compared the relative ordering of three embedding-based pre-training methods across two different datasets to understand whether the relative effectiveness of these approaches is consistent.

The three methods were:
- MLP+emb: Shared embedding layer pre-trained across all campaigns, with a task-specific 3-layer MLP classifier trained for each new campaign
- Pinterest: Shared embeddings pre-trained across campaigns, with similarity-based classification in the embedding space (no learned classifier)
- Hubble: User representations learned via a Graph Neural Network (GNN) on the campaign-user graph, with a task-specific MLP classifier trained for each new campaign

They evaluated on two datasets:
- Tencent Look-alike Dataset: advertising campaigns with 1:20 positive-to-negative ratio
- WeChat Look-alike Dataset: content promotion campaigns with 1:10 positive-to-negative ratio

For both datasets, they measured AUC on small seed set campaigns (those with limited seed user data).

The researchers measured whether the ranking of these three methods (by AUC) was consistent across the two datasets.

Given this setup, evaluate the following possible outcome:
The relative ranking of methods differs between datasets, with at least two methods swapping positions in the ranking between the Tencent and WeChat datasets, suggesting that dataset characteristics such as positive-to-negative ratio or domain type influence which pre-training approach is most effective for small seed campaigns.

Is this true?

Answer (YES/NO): NO